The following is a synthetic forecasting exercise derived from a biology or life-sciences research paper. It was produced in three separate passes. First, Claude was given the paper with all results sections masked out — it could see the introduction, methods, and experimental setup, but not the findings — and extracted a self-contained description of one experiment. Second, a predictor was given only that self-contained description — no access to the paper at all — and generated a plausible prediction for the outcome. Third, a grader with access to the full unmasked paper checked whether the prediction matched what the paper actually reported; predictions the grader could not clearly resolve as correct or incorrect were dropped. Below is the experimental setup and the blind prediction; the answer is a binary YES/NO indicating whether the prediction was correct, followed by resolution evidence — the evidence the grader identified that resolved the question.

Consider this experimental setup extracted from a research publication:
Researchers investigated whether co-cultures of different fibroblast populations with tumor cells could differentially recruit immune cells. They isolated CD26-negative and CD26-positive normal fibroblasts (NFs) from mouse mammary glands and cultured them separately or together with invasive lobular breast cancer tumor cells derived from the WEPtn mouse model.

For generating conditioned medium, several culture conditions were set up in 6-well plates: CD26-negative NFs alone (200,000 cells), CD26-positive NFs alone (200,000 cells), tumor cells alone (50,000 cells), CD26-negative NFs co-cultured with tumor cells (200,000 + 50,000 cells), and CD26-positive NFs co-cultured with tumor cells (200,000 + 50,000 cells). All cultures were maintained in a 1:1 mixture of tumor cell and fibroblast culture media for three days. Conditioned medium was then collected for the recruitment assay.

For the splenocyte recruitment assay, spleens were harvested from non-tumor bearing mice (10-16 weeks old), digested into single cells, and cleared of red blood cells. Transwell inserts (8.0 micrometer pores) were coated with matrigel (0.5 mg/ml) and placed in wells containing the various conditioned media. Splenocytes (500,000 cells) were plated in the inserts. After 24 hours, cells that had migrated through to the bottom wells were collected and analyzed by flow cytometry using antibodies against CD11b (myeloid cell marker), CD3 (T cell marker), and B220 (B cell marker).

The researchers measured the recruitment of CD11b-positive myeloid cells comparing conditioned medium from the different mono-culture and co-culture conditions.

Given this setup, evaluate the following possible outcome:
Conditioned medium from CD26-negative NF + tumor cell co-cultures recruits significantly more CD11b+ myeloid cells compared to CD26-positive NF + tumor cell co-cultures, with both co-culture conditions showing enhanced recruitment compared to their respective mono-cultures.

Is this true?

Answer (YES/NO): NO